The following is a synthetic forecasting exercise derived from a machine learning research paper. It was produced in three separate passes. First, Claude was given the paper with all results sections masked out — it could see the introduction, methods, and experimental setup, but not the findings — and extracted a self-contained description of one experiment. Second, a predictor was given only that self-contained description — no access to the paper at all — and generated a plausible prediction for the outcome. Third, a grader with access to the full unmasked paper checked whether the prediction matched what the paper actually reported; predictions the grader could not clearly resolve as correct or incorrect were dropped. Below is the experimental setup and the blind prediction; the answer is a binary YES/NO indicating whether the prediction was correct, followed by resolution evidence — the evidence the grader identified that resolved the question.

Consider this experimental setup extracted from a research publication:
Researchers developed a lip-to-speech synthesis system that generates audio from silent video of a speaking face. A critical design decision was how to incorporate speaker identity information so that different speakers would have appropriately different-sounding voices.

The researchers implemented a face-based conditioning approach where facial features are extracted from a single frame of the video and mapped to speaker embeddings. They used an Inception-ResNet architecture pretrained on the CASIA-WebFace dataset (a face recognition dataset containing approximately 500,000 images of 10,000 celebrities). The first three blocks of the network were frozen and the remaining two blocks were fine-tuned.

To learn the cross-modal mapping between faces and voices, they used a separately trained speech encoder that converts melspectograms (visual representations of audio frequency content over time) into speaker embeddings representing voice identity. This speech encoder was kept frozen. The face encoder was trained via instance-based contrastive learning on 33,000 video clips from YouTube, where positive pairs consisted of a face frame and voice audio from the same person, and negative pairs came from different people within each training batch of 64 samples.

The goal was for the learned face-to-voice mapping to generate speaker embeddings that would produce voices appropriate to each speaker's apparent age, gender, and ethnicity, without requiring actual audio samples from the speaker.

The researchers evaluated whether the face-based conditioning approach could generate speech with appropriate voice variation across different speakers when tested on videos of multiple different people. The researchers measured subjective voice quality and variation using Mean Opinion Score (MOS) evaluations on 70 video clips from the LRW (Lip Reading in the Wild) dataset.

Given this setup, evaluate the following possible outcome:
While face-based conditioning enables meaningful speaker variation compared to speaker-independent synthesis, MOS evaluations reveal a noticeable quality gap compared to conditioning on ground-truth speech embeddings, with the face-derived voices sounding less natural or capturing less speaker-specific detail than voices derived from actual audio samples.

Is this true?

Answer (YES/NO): NO